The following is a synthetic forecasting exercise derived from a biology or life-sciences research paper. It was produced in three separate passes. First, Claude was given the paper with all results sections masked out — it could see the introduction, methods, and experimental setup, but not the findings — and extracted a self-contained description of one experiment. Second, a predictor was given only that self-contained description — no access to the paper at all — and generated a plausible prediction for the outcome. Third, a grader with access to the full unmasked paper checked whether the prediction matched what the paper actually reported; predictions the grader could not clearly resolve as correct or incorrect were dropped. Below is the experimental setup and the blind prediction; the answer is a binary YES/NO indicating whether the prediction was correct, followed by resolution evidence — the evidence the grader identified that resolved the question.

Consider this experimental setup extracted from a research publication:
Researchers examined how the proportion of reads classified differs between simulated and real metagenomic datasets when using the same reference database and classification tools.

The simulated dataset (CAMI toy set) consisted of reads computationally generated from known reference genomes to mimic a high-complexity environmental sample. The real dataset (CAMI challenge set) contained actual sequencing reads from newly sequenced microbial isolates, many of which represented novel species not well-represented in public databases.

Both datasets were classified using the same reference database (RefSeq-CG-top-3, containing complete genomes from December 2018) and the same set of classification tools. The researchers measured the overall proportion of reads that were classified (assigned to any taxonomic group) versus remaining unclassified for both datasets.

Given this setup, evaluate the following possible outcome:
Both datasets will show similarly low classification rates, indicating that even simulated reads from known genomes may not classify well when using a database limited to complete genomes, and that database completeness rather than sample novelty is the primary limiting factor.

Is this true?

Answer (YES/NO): NO